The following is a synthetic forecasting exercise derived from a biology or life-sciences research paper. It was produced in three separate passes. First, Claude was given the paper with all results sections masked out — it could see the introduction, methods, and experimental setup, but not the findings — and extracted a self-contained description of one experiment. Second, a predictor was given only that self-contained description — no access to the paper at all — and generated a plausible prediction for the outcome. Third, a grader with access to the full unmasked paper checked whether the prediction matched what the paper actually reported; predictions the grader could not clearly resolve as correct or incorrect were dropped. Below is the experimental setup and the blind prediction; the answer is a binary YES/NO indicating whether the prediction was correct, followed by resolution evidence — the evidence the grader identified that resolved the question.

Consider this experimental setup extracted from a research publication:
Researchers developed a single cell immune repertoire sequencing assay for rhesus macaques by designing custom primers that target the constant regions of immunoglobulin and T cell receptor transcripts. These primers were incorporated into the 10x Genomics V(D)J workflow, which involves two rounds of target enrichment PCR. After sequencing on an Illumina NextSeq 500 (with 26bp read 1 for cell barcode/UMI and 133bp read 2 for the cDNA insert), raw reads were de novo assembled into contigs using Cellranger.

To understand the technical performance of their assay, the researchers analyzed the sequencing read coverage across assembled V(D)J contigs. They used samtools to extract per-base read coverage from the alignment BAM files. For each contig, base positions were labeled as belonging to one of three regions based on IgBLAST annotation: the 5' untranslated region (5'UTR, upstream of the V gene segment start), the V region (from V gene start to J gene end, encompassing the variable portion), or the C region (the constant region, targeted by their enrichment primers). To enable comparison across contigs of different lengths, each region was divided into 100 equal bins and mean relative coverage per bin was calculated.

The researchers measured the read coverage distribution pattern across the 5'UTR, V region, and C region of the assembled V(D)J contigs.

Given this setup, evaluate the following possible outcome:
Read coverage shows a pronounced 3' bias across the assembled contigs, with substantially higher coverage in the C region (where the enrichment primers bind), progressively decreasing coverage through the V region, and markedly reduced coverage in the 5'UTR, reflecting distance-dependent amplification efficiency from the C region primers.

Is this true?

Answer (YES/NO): NO